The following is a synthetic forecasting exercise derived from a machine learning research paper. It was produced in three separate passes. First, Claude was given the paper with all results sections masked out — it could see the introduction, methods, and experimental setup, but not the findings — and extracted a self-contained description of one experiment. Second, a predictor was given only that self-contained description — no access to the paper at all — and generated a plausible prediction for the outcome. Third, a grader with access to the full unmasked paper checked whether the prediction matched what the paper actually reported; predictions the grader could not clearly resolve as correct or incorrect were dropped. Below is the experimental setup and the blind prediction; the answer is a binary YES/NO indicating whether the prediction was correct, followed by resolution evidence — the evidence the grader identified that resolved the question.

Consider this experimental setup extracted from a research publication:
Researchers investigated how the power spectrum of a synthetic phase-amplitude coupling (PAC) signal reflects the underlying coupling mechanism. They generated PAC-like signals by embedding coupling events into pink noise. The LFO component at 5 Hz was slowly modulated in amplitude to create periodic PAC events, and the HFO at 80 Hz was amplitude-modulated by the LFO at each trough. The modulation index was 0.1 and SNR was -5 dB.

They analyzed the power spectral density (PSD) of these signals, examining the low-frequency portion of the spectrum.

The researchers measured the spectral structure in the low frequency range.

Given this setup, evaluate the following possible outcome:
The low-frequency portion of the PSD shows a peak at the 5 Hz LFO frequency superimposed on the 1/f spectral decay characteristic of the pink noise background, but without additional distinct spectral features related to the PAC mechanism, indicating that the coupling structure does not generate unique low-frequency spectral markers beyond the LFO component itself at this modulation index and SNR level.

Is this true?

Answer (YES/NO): NO